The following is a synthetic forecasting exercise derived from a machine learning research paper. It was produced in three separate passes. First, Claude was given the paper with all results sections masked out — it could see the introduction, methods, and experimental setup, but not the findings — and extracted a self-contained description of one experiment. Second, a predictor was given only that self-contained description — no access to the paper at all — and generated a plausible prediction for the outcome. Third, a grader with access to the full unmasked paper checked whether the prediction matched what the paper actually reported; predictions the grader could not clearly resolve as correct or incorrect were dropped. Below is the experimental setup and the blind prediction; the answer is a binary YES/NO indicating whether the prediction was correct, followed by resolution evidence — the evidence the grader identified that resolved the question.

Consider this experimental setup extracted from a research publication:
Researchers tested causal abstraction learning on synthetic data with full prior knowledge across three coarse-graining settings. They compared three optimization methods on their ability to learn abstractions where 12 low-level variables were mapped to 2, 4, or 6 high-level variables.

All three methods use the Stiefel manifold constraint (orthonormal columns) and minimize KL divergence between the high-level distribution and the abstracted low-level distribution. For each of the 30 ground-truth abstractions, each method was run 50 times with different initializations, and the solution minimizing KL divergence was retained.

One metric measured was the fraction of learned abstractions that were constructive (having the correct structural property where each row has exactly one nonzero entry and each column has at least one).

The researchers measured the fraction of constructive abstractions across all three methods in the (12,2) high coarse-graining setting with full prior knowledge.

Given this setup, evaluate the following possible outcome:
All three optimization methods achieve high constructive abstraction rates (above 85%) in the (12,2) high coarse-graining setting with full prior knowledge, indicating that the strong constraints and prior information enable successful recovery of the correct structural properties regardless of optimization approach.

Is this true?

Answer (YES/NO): YES